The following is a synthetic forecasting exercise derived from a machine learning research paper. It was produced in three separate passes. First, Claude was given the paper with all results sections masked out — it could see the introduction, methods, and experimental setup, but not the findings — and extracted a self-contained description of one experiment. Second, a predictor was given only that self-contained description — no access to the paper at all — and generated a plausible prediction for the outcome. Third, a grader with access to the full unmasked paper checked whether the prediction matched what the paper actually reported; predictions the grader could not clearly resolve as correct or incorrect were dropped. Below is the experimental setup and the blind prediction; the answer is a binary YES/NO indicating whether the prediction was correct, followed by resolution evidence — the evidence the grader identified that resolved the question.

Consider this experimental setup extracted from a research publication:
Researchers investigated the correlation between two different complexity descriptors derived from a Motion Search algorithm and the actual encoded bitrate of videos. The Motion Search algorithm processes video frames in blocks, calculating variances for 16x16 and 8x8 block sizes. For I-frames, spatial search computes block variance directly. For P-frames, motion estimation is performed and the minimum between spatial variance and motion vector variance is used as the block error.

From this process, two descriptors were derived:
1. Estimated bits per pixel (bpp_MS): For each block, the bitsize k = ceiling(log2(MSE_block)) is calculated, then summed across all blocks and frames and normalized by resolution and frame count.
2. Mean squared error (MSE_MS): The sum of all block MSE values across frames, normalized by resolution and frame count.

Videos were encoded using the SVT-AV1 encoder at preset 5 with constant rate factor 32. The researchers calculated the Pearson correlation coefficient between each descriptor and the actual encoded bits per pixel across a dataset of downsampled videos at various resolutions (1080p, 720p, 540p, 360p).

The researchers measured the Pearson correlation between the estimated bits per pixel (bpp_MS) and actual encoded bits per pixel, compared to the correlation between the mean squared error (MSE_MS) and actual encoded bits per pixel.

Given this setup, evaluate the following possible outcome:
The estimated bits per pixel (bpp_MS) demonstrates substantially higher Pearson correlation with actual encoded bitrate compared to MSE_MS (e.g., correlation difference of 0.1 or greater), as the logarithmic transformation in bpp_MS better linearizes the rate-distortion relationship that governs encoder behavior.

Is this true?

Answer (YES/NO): NO